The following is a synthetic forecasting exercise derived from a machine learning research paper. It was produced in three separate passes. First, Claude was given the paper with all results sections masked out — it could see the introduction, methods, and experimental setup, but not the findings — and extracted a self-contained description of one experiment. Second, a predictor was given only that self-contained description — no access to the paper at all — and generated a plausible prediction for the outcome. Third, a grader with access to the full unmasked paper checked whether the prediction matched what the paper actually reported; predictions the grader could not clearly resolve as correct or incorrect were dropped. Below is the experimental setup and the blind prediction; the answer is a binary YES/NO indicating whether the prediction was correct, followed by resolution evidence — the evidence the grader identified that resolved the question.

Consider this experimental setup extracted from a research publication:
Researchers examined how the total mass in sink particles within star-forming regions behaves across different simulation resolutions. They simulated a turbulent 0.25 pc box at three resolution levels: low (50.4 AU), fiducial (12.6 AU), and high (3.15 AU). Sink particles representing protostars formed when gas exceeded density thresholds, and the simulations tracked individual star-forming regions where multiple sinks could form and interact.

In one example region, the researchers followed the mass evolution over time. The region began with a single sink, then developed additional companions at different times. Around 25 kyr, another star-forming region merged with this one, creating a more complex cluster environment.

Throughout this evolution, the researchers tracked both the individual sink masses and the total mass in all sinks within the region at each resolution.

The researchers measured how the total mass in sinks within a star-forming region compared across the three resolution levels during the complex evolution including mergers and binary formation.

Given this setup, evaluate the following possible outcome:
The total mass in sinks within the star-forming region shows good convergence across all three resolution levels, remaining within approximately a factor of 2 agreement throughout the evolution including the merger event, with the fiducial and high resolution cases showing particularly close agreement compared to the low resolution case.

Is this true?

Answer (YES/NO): NO